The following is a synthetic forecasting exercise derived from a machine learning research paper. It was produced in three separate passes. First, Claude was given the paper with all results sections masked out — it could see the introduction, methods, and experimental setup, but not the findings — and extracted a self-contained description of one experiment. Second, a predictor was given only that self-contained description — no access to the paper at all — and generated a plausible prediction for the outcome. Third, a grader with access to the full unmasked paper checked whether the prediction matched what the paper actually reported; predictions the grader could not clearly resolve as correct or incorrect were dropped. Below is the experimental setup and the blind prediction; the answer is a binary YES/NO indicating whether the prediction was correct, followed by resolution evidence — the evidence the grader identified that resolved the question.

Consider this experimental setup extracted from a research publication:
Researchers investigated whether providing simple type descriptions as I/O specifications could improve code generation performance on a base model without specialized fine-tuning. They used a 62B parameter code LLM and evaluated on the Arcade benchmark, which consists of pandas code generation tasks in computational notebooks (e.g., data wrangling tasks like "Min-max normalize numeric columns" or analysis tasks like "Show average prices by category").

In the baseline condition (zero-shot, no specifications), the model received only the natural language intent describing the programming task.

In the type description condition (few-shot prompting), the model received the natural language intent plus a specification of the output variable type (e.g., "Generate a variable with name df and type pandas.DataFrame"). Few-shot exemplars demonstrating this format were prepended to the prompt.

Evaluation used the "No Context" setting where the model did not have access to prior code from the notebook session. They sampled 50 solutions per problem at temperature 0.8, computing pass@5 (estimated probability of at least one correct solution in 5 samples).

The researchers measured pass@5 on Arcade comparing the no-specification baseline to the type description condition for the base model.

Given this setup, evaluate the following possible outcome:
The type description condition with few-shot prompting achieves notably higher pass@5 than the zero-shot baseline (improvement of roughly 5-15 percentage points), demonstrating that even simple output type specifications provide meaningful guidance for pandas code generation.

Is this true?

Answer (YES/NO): NO